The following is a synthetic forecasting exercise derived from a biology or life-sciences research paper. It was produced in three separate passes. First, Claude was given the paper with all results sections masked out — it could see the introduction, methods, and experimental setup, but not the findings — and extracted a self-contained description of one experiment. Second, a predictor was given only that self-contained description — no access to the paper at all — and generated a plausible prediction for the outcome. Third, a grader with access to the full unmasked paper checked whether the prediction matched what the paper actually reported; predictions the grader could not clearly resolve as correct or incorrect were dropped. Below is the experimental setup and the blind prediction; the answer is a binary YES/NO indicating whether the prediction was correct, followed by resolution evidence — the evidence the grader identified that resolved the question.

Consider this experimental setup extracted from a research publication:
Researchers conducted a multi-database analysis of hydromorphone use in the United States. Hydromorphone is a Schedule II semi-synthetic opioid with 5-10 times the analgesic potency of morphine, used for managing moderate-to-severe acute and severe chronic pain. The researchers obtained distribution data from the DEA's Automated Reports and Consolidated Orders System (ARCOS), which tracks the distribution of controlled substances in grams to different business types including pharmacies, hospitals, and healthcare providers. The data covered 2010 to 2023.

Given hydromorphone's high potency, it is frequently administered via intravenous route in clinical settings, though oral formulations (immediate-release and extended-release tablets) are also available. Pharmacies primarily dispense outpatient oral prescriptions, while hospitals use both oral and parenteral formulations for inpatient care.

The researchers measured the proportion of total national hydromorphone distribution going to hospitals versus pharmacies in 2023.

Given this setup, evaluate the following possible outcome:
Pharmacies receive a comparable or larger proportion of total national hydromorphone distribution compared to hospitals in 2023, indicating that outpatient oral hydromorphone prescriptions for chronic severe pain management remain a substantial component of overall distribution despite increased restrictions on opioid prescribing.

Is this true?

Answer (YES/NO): YES